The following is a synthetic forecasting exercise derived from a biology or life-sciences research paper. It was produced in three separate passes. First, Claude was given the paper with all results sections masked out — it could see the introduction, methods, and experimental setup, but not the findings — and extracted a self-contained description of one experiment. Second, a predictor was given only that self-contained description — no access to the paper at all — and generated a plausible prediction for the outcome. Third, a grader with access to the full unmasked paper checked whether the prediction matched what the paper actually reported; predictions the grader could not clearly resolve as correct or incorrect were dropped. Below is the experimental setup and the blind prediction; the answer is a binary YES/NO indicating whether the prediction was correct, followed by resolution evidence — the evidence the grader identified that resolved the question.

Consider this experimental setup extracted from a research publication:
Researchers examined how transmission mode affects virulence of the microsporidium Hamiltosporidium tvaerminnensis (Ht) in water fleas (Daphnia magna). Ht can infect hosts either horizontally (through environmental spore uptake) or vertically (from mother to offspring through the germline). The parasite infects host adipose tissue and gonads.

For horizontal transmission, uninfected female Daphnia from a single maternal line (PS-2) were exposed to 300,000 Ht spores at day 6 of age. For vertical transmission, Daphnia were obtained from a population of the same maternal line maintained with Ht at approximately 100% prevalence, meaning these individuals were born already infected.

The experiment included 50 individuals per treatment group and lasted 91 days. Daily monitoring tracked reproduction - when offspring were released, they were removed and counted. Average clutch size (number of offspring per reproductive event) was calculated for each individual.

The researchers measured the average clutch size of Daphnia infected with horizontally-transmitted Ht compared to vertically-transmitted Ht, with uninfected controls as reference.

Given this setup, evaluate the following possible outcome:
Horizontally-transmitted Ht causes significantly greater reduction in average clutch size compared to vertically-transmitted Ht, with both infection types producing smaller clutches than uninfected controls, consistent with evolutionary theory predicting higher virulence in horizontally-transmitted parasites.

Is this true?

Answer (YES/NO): NO